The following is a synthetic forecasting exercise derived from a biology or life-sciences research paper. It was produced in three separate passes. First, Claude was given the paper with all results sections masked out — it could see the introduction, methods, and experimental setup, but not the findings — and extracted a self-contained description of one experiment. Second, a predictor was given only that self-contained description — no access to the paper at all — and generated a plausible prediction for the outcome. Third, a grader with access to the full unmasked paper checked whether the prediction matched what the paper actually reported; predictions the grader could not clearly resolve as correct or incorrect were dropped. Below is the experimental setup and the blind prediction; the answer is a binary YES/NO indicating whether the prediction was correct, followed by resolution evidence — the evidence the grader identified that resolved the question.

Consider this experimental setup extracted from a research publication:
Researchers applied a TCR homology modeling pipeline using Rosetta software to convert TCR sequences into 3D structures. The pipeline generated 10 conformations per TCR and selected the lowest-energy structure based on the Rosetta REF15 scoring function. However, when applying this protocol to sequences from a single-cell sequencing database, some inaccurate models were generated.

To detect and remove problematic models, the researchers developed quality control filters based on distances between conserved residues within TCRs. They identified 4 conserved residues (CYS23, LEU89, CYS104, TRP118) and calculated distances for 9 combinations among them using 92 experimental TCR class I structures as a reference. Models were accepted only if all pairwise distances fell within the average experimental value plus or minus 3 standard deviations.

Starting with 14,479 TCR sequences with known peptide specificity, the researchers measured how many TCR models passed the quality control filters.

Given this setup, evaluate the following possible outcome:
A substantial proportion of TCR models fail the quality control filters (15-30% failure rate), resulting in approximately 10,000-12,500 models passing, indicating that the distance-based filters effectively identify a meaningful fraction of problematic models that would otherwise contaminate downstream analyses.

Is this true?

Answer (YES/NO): YES